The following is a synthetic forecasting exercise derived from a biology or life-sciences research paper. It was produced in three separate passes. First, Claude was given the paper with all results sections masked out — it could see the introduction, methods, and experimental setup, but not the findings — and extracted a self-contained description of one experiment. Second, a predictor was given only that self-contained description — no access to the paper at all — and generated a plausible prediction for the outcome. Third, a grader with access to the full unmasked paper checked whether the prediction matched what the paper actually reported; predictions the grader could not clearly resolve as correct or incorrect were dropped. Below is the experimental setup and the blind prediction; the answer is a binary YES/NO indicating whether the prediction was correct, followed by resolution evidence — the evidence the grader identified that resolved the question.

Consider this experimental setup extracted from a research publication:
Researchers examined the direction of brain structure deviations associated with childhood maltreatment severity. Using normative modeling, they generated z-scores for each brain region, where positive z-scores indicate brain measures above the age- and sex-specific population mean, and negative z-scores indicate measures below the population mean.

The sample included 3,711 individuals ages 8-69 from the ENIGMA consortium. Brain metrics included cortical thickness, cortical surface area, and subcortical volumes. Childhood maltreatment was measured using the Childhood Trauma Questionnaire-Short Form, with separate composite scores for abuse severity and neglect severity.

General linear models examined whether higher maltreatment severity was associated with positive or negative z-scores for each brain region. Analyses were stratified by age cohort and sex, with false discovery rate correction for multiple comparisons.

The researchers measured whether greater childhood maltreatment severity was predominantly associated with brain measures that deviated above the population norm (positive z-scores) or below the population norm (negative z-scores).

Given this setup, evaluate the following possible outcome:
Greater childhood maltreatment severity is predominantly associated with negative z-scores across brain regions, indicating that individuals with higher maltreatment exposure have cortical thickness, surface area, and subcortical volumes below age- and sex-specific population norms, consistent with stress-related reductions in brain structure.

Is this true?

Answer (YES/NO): NO